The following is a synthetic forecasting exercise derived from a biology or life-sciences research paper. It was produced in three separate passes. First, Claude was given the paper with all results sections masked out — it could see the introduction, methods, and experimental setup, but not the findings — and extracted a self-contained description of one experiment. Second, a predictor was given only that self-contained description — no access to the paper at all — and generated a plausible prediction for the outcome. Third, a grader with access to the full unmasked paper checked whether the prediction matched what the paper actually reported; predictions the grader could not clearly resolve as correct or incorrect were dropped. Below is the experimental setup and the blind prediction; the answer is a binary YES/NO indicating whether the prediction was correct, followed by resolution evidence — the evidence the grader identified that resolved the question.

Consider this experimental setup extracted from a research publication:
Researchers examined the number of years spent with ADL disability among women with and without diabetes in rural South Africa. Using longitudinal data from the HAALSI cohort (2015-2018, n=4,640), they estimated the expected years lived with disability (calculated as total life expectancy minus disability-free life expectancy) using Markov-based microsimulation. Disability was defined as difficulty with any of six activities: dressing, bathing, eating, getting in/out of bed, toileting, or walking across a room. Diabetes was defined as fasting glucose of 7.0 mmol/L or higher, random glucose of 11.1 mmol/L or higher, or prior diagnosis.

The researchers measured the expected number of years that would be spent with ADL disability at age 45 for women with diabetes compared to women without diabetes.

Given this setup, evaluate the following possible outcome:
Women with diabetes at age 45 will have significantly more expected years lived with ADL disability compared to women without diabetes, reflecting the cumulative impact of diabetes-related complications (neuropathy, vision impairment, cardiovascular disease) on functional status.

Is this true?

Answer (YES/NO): YES